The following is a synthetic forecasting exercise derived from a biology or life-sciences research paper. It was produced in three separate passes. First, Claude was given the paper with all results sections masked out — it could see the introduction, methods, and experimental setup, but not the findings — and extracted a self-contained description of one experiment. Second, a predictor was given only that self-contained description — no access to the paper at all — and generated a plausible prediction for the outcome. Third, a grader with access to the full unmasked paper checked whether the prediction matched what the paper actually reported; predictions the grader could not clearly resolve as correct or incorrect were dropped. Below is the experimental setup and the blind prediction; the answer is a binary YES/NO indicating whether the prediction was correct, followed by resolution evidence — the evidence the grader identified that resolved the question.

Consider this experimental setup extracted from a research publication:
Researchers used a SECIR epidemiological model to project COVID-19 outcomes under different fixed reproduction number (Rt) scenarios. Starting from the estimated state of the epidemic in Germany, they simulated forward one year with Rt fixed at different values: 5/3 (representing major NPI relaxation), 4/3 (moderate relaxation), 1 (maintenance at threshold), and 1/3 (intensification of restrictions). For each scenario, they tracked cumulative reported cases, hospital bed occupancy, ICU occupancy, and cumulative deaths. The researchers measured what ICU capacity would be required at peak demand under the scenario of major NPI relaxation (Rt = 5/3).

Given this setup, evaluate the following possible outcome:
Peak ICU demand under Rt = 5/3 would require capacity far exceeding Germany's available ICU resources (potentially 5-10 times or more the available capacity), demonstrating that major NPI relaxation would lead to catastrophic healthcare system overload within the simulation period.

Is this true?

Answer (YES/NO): YES